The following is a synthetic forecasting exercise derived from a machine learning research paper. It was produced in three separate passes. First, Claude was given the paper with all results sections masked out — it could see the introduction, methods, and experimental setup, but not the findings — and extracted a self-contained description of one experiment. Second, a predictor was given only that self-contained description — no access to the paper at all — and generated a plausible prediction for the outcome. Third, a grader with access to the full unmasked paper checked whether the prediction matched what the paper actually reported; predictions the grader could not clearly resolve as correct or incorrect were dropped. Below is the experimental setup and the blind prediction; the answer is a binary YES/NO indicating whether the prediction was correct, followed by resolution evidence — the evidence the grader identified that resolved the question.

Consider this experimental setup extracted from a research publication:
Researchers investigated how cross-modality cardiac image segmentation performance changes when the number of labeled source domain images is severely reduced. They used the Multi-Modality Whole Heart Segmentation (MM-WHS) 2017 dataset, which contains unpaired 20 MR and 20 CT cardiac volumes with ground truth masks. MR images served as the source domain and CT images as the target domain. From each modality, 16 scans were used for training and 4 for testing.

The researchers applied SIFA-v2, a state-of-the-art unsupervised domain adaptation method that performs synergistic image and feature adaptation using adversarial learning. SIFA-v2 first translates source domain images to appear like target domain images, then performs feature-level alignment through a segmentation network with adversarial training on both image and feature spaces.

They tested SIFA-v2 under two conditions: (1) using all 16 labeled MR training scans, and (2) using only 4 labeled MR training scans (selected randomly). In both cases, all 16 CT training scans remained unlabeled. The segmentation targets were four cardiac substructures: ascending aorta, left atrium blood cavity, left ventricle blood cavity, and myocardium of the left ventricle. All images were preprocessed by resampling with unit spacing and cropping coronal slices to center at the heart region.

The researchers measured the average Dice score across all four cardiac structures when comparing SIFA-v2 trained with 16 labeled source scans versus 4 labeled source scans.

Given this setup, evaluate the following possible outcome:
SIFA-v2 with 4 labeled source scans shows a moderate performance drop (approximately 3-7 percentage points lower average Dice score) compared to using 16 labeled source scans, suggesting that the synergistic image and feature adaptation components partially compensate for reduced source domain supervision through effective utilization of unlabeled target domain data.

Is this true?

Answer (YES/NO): NO